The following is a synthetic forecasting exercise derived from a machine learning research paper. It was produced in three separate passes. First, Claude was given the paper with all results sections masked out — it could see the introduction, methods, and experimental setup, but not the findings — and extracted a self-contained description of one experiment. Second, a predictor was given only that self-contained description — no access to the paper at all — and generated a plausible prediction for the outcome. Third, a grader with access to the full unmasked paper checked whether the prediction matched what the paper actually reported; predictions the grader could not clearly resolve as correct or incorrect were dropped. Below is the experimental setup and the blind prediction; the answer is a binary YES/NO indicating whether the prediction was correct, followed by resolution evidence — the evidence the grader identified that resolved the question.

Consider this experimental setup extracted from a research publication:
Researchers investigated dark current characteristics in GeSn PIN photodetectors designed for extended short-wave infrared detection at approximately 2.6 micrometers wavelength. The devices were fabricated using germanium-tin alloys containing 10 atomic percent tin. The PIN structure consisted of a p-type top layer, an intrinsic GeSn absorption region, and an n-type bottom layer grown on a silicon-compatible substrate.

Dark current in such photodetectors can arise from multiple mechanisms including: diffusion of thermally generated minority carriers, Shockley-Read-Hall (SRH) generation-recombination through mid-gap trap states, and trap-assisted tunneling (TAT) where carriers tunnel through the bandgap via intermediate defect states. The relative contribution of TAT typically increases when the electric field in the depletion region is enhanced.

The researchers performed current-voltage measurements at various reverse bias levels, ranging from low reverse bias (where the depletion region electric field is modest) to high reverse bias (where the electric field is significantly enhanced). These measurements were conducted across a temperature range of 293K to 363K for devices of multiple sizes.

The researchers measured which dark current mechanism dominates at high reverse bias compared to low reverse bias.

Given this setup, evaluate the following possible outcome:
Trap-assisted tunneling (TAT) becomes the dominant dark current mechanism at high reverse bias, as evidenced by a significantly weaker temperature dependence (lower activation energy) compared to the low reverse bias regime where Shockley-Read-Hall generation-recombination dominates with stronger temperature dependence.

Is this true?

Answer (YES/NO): YES